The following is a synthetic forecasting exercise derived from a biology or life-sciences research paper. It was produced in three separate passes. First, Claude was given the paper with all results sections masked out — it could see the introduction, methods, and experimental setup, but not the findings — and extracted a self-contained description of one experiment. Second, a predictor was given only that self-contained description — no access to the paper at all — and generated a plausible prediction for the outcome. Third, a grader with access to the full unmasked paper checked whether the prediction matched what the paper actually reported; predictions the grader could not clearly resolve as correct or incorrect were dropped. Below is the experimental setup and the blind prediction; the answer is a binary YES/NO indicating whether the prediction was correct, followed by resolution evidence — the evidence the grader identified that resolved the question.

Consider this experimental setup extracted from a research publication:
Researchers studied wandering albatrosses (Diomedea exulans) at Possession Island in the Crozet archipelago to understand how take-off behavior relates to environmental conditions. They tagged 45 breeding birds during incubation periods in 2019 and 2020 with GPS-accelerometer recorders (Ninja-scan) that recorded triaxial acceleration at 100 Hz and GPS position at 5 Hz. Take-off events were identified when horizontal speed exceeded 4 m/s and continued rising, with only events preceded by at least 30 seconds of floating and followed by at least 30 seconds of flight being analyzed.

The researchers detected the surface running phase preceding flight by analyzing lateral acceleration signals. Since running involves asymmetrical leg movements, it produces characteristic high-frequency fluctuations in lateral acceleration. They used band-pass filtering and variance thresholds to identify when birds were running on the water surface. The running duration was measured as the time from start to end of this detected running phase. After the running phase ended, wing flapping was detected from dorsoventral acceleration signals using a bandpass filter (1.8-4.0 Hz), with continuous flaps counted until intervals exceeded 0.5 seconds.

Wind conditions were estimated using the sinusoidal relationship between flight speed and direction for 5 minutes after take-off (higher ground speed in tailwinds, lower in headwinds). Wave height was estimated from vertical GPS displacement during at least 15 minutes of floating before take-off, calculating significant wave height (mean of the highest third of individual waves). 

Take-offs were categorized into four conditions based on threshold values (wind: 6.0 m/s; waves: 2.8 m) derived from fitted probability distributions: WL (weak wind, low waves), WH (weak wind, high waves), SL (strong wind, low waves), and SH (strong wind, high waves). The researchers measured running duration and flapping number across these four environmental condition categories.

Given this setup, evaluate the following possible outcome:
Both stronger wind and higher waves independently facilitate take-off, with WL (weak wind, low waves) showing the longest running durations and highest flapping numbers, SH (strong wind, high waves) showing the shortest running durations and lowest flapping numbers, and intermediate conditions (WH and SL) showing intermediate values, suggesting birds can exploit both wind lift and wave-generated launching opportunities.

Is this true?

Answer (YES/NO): NO